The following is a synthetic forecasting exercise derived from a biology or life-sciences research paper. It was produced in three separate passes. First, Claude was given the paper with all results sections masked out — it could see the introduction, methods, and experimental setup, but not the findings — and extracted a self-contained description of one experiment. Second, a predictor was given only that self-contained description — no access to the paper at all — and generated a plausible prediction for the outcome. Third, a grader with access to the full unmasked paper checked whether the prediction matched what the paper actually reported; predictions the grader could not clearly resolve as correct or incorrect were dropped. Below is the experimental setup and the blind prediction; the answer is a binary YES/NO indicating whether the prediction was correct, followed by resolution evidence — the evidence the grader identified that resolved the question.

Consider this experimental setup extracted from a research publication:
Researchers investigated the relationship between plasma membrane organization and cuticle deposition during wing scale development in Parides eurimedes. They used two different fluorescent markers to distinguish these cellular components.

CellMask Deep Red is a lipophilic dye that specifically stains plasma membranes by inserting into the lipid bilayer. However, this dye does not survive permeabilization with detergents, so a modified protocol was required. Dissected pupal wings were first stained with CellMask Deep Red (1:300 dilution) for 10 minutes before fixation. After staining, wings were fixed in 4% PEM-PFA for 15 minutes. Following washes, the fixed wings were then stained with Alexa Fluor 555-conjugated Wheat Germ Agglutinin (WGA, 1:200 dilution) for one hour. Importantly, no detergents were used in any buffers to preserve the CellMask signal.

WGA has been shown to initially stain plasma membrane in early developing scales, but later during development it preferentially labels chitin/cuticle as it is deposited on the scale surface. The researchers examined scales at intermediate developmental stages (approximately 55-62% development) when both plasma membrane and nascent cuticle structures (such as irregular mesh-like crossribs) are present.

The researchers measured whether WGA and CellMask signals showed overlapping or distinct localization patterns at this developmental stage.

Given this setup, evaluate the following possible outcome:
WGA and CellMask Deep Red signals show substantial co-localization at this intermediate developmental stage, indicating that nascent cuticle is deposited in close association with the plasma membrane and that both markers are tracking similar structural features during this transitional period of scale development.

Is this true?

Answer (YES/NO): NO